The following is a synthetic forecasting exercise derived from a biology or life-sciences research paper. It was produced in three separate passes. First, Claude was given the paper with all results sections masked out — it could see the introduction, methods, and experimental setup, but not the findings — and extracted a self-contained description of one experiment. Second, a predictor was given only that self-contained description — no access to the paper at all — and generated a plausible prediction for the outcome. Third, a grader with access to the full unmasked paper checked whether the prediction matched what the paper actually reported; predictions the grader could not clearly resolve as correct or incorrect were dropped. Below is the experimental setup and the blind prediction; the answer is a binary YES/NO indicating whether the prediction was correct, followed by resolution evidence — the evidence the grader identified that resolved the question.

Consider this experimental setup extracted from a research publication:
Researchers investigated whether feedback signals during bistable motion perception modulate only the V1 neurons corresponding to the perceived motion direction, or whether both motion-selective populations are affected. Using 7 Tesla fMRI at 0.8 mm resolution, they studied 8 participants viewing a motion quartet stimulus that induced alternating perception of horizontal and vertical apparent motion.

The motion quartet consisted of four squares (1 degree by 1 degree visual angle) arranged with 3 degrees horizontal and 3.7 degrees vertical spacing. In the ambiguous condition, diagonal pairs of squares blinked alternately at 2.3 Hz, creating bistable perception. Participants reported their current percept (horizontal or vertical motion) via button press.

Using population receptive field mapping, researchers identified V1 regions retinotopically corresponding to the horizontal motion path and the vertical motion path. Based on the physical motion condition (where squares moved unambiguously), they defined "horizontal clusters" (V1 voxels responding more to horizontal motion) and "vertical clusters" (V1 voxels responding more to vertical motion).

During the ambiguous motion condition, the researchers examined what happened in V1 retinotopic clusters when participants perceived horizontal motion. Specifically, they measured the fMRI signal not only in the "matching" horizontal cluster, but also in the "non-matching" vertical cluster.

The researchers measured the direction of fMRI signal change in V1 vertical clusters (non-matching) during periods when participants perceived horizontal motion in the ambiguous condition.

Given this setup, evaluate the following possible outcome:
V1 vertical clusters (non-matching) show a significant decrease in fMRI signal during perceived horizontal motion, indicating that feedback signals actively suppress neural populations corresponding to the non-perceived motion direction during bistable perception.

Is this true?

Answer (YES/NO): NO